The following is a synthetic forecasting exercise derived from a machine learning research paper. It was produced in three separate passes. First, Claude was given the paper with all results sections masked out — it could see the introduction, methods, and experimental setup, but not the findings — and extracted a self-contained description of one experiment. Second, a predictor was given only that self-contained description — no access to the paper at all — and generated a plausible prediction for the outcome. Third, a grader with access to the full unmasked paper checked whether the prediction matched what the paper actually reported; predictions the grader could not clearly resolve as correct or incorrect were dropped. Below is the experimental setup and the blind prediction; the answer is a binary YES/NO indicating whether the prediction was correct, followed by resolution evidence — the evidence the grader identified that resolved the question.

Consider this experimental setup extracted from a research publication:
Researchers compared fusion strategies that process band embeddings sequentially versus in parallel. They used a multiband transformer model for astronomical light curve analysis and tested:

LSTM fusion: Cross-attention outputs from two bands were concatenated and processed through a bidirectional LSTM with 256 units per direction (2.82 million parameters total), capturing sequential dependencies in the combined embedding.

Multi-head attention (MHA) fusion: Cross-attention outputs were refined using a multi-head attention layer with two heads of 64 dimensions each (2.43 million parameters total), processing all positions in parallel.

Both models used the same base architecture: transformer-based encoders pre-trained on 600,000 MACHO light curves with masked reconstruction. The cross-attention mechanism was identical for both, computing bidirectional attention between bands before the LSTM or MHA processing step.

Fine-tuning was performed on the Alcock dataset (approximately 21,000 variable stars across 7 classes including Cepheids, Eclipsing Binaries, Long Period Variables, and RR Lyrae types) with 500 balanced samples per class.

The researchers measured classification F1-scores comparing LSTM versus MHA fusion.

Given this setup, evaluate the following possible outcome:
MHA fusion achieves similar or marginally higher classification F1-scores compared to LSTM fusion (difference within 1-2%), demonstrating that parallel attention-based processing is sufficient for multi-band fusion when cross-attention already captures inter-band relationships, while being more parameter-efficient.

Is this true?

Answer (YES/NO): NO